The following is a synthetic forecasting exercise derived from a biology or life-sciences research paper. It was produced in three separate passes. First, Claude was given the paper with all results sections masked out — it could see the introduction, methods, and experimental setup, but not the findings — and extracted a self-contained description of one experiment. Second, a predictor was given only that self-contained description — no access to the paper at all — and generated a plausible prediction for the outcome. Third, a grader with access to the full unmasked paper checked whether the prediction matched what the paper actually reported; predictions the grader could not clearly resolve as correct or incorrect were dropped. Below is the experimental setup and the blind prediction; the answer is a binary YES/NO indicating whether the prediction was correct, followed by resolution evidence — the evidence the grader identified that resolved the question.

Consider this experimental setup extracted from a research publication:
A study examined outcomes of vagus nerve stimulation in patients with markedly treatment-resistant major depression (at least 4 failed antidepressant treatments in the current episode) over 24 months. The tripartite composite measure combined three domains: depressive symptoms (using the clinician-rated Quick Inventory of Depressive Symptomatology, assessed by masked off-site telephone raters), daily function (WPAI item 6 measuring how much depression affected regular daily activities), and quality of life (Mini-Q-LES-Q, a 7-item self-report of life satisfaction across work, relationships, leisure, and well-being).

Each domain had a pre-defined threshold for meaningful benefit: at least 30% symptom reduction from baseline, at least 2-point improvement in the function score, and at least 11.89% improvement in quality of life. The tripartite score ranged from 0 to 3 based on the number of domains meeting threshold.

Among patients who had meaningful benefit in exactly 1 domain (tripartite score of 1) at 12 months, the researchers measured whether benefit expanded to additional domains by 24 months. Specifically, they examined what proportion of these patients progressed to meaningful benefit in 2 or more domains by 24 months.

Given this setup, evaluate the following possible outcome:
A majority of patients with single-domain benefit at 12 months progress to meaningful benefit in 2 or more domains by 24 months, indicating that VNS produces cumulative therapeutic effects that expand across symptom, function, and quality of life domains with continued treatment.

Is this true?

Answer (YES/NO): NO